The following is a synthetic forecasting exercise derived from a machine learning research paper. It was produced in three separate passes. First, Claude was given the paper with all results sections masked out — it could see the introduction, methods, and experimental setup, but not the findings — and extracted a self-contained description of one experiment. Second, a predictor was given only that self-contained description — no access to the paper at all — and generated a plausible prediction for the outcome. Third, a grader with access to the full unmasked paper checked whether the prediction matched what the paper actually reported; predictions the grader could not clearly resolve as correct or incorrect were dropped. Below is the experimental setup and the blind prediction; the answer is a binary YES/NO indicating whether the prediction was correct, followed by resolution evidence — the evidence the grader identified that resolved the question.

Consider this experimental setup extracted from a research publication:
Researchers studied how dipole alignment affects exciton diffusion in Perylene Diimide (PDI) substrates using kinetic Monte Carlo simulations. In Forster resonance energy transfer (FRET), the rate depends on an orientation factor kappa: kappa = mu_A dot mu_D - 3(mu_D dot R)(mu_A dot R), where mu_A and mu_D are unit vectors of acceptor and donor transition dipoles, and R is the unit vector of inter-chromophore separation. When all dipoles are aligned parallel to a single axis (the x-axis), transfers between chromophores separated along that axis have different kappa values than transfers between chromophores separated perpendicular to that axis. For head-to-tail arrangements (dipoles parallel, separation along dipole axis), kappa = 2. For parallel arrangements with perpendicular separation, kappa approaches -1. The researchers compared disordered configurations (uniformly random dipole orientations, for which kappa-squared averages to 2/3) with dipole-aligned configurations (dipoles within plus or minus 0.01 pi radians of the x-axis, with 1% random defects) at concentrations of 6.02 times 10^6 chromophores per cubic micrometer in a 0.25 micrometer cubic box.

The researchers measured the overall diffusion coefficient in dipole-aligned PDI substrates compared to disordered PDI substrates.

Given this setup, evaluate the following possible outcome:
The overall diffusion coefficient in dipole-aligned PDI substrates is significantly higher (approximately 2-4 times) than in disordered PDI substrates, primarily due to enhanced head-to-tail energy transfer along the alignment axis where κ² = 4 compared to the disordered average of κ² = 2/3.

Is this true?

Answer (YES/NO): NO